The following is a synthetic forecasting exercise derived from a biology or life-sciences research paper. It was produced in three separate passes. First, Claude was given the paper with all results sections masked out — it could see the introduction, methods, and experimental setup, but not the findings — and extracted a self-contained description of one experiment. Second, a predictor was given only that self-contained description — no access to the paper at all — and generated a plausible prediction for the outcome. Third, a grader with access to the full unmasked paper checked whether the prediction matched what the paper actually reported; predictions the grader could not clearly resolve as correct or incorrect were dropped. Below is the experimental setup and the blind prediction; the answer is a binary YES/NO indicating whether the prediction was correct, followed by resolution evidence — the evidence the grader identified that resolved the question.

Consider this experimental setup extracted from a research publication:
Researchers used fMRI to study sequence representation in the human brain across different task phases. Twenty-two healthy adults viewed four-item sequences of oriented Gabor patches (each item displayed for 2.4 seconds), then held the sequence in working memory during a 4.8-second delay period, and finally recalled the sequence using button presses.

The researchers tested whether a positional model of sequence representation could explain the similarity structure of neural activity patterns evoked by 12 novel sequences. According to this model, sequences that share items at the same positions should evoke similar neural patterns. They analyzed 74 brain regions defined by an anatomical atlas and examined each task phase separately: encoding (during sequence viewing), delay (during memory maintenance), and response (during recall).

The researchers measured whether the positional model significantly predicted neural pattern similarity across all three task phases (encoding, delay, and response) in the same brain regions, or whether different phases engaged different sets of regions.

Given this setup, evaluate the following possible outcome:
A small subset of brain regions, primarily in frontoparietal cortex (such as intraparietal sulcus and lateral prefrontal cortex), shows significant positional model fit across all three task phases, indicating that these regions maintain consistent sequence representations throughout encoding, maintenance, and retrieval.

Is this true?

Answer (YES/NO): NO